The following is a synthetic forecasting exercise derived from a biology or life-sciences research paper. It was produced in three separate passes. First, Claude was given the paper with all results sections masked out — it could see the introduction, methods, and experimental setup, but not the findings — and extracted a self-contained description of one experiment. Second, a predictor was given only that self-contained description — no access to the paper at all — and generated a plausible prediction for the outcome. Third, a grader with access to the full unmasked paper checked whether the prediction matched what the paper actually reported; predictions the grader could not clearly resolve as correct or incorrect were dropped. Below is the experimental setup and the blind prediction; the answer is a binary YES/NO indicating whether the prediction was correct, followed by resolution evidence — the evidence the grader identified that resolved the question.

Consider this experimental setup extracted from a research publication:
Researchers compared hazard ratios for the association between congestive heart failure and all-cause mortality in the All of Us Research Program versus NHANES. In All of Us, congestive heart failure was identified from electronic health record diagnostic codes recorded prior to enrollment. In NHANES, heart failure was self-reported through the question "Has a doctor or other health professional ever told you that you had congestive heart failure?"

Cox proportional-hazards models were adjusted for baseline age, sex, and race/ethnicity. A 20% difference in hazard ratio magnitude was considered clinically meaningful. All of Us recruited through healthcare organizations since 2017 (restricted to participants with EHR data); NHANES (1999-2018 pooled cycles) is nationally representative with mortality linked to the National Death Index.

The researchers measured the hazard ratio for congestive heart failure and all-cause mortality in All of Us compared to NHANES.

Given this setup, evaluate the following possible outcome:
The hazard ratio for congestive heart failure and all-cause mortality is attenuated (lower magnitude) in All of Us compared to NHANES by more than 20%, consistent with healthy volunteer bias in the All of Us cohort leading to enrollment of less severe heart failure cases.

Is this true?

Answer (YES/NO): NO